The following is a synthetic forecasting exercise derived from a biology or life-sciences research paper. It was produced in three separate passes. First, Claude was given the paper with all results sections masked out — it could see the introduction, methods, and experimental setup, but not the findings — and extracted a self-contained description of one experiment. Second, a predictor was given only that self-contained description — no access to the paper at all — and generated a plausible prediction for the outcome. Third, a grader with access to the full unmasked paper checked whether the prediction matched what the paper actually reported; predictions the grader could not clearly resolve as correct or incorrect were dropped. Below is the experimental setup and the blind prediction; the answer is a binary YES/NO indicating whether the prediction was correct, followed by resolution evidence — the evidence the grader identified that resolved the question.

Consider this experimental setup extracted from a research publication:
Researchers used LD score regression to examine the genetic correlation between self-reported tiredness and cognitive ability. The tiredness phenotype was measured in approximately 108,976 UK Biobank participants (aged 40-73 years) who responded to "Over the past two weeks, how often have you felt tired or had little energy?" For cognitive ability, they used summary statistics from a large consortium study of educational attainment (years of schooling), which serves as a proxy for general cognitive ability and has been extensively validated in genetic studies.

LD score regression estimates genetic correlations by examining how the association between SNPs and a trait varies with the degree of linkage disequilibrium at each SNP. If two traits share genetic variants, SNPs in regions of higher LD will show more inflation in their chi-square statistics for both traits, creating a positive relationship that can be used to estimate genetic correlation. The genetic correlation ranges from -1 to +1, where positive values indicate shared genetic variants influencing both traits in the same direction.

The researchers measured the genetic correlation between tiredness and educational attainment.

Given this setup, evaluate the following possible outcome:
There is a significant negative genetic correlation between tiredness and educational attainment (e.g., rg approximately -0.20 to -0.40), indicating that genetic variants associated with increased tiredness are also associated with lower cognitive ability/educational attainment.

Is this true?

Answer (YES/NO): NO